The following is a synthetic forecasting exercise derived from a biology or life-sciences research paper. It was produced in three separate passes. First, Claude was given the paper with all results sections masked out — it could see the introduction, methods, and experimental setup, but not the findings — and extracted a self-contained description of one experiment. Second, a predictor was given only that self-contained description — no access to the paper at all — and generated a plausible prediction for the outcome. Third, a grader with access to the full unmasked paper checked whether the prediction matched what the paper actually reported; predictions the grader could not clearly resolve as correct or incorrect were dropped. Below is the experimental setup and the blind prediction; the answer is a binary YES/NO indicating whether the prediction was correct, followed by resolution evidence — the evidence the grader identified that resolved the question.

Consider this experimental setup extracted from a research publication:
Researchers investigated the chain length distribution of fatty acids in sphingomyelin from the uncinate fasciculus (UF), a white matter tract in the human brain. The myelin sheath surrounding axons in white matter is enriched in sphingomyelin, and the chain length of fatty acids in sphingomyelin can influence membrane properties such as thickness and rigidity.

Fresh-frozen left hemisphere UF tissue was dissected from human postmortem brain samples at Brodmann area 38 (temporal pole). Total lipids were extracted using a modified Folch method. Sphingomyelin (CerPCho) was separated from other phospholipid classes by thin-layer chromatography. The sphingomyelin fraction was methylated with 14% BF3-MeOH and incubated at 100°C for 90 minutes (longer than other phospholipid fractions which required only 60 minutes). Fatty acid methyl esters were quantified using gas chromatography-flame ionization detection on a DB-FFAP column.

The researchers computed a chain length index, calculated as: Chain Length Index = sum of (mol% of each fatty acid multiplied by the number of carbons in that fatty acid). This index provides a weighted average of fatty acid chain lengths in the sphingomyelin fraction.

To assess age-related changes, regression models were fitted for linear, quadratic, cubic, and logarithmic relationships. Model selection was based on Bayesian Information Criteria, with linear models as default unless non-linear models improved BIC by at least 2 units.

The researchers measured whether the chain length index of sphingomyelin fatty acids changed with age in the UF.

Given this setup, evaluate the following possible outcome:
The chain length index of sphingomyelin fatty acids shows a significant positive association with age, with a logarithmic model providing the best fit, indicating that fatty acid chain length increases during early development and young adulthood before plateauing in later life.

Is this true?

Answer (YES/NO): NO